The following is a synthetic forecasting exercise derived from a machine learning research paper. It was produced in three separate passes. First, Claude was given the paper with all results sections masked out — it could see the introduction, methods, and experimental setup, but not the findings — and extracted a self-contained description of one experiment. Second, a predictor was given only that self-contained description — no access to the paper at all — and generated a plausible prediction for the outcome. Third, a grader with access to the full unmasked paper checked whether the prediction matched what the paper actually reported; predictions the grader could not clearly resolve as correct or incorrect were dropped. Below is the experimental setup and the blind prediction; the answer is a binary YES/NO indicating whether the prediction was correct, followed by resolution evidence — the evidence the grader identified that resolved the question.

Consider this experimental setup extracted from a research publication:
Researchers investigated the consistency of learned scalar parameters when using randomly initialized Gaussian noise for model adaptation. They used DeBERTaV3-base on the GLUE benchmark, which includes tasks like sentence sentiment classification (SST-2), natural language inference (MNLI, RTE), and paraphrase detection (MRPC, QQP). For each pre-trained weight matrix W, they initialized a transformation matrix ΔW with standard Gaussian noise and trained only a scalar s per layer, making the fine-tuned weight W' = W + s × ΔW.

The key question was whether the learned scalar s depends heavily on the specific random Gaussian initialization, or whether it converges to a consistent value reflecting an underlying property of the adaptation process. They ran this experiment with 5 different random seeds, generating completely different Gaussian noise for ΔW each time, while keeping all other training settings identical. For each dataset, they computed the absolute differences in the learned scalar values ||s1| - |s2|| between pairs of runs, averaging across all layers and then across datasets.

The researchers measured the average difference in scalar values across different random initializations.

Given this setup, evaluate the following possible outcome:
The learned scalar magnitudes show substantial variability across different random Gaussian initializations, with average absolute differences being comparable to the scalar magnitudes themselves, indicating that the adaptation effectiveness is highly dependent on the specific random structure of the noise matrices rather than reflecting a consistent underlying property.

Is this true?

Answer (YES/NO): NO